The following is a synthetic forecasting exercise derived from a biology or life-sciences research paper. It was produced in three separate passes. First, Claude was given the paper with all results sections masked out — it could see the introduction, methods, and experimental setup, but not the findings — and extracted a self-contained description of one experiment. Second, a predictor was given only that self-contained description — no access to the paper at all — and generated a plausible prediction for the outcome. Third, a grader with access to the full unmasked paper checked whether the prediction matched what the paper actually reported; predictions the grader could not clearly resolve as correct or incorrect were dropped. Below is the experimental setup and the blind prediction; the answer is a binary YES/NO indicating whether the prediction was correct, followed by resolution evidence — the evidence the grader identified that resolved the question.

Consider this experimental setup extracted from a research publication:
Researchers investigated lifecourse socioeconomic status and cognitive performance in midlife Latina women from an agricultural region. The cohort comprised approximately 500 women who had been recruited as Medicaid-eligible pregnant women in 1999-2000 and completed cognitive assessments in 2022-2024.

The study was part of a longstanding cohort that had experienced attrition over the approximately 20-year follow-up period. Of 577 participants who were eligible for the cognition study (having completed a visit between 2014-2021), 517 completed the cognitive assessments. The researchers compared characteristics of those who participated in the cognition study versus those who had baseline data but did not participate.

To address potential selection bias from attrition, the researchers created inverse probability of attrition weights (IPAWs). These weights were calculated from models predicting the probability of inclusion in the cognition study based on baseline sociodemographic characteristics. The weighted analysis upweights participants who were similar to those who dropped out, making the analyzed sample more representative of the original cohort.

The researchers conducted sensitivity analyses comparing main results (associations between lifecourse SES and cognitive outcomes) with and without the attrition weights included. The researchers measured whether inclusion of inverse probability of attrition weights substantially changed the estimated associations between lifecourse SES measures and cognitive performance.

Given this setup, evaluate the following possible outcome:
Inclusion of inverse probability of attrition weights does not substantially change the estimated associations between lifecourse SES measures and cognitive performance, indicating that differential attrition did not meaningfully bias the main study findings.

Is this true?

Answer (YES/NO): YES